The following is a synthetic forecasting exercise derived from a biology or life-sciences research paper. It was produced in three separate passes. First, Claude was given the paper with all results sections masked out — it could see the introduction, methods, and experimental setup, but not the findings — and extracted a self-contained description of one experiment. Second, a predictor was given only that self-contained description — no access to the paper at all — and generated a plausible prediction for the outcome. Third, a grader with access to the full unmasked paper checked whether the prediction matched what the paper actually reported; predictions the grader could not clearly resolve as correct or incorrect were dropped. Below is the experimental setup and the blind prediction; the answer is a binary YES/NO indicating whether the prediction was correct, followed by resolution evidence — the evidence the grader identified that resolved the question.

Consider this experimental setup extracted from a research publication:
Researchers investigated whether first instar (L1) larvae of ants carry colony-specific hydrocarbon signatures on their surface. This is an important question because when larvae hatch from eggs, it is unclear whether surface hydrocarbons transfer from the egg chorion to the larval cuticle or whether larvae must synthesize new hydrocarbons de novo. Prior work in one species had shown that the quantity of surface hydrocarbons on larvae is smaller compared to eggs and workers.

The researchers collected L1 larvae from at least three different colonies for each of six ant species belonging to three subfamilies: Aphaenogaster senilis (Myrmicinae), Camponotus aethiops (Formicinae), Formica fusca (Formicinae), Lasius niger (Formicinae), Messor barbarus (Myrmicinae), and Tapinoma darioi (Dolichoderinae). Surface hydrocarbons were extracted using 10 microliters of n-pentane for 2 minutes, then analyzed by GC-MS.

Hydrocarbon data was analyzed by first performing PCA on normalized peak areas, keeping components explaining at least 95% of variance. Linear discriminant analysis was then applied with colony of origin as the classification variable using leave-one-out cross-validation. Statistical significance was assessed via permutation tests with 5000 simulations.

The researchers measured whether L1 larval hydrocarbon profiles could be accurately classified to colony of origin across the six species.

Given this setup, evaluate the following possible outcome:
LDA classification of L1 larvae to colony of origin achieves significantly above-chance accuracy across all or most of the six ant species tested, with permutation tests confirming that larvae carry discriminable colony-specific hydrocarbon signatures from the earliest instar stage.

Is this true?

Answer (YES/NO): YES